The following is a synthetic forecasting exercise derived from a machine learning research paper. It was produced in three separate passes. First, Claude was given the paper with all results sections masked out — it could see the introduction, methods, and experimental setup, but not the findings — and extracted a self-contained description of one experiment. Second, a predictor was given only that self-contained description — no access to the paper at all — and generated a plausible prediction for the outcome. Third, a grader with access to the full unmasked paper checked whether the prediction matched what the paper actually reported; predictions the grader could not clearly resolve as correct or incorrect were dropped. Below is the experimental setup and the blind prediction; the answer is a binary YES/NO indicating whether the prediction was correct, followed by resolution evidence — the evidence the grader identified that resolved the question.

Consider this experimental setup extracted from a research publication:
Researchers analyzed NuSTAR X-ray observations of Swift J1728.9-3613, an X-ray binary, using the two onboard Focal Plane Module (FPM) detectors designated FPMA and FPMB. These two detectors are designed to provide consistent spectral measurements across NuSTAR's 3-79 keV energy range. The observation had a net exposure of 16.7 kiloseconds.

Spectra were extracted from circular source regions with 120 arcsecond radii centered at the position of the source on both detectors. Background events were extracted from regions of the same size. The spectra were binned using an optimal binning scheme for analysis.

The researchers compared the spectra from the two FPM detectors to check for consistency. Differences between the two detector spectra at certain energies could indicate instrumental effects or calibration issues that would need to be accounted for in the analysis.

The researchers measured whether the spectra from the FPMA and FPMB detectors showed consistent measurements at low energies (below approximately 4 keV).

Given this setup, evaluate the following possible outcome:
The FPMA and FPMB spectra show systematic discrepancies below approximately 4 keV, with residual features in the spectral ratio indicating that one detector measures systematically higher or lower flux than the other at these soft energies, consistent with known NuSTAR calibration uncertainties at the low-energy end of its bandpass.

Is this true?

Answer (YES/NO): YES